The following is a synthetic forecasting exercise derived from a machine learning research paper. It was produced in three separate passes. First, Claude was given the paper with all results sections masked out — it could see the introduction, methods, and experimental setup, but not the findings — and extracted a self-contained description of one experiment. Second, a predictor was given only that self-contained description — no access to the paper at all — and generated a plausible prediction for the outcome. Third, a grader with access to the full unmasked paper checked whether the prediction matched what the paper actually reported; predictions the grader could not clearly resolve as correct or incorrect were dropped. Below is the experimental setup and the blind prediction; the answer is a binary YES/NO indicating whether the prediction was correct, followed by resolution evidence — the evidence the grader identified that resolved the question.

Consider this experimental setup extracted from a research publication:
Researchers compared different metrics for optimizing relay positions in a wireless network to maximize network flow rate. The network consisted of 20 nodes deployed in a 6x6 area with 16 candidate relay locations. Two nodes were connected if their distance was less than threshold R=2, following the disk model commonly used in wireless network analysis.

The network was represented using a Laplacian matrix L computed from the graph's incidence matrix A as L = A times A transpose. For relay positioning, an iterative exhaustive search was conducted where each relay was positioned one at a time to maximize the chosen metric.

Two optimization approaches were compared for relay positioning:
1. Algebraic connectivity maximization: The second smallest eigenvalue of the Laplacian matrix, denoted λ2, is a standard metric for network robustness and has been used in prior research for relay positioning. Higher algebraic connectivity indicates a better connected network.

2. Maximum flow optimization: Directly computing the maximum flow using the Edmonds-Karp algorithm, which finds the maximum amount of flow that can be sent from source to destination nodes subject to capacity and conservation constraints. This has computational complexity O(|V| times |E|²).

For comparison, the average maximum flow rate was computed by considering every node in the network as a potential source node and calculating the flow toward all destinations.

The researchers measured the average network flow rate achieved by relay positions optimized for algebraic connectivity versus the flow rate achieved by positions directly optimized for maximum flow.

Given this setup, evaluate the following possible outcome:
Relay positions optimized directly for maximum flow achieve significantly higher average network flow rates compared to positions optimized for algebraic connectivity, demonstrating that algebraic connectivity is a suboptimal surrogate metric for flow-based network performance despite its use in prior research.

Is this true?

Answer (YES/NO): YES